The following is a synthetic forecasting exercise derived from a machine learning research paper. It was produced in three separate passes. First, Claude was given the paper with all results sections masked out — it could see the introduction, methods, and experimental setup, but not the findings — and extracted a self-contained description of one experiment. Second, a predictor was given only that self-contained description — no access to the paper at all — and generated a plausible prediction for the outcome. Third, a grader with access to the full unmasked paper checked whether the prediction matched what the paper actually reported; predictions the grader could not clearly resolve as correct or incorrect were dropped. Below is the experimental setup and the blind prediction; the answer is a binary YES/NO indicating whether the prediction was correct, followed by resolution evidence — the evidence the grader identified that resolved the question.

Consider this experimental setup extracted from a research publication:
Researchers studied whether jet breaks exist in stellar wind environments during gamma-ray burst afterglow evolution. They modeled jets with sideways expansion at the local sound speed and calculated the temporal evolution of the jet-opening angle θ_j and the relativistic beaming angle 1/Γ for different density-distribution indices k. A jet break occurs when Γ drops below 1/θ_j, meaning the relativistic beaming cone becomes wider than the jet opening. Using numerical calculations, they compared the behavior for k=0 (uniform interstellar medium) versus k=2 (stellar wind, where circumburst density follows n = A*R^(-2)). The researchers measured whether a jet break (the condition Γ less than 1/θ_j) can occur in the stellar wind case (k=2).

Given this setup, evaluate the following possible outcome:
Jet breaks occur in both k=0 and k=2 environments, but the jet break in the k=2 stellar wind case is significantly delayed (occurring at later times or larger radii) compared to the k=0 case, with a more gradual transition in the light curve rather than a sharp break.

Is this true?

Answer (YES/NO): NO